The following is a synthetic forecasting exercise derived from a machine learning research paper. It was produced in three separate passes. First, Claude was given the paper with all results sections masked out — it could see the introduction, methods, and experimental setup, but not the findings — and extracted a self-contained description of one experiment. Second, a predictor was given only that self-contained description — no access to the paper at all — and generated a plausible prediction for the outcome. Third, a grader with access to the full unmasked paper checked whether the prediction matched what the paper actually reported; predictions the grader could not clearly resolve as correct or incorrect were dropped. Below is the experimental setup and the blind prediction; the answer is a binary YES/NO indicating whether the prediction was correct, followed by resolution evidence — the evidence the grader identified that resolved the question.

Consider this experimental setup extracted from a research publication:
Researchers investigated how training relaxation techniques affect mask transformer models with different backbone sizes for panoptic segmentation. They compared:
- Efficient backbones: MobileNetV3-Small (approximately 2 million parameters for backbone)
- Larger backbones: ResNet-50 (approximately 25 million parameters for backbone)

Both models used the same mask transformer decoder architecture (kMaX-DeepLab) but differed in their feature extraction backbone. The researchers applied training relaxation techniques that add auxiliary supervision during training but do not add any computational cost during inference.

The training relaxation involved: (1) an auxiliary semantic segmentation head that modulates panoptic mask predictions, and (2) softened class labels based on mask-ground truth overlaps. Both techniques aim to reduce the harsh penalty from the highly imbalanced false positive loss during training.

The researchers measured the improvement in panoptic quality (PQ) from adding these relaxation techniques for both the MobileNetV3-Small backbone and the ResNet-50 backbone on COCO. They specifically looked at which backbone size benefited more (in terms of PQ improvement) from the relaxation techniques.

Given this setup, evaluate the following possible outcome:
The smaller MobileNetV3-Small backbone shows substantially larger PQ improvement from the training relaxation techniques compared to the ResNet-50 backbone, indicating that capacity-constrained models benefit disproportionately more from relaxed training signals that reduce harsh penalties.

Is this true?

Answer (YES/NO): YES